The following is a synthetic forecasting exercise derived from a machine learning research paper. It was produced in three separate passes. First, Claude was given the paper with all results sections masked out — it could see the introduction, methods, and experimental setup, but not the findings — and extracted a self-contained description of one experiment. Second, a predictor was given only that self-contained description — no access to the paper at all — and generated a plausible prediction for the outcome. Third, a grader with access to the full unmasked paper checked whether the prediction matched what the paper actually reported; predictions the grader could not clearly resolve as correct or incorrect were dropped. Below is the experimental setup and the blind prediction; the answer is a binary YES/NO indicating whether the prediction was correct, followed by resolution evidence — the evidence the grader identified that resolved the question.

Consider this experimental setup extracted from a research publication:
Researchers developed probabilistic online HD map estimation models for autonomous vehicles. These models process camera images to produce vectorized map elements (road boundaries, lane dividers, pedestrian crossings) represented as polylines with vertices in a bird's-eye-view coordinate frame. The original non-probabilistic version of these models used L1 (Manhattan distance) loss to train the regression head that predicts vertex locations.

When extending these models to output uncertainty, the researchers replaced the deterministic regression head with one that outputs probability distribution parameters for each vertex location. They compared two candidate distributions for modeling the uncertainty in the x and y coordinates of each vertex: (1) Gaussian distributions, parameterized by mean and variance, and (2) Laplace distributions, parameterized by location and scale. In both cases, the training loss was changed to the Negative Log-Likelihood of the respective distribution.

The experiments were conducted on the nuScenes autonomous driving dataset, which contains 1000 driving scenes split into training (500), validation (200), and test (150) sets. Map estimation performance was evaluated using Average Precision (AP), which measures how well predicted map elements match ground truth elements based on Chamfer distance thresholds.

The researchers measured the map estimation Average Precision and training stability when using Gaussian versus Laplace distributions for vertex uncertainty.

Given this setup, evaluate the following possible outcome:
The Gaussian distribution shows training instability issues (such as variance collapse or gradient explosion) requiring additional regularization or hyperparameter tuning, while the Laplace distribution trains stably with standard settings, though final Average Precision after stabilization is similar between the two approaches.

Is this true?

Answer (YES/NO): NO